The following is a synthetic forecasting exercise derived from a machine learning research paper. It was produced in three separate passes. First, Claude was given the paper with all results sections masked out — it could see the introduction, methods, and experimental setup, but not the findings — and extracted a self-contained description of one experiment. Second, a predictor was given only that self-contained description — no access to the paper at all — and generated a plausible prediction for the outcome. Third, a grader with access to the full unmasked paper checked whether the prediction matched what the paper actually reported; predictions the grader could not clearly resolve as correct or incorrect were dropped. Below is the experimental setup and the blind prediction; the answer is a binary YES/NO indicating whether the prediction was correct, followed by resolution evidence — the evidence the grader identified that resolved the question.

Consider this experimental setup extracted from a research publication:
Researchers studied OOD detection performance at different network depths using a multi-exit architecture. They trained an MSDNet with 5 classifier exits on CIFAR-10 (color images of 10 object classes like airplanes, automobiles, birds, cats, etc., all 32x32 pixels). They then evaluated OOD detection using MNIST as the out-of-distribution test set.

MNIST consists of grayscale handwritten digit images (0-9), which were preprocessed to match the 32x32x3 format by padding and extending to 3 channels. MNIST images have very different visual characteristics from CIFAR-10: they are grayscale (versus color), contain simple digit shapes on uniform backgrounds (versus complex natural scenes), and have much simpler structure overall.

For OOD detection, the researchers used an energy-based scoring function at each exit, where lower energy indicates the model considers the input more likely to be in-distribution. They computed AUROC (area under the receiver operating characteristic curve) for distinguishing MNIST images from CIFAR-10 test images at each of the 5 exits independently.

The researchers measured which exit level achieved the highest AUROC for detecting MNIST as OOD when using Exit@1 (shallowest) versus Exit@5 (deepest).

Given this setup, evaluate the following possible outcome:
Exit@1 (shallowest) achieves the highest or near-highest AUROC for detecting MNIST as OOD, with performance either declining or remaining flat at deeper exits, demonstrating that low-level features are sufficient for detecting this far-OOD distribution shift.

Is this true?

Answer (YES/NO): NO